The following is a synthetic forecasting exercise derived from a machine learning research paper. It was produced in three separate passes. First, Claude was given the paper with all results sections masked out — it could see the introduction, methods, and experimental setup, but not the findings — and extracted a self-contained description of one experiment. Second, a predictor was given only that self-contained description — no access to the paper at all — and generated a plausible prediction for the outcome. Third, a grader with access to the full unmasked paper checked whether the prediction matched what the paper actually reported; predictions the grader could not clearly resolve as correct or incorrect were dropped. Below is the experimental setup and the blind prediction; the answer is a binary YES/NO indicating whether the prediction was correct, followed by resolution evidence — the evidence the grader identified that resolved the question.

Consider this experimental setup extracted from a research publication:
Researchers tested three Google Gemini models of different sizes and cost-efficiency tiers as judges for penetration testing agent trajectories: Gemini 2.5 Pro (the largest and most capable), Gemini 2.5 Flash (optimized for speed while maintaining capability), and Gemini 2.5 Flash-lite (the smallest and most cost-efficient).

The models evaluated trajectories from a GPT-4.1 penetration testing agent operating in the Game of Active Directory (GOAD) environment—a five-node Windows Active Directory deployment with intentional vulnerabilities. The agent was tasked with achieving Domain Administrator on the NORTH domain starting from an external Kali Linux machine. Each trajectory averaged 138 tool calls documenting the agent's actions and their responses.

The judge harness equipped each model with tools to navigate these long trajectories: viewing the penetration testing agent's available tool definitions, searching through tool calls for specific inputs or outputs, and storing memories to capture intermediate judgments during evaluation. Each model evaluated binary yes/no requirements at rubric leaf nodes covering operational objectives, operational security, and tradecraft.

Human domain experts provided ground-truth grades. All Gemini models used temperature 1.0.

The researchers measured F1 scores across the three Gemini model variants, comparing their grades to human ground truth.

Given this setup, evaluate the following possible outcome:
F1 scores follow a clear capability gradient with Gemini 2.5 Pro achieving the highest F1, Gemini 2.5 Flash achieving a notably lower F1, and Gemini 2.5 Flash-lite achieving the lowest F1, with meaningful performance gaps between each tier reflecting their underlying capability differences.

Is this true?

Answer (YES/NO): NO